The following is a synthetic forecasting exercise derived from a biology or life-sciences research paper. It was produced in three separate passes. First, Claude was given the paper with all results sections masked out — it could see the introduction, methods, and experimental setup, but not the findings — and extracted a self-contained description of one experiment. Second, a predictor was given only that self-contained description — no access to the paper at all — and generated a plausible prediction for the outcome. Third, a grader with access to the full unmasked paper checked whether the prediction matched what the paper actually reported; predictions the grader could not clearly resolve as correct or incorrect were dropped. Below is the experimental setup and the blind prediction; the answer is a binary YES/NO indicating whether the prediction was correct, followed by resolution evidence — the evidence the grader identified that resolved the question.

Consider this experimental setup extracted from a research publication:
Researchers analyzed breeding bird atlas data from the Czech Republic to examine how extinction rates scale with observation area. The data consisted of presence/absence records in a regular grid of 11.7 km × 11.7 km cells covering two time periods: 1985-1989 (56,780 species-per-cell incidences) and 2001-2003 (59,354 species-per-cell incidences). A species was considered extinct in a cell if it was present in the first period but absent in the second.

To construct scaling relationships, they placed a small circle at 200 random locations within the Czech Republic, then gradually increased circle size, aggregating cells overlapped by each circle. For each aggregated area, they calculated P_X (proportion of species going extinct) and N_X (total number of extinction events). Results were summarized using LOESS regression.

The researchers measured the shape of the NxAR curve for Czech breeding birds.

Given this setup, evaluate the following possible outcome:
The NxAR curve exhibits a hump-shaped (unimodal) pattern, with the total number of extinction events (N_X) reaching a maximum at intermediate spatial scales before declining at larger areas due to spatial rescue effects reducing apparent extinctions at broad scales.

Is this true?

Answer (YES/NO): NO